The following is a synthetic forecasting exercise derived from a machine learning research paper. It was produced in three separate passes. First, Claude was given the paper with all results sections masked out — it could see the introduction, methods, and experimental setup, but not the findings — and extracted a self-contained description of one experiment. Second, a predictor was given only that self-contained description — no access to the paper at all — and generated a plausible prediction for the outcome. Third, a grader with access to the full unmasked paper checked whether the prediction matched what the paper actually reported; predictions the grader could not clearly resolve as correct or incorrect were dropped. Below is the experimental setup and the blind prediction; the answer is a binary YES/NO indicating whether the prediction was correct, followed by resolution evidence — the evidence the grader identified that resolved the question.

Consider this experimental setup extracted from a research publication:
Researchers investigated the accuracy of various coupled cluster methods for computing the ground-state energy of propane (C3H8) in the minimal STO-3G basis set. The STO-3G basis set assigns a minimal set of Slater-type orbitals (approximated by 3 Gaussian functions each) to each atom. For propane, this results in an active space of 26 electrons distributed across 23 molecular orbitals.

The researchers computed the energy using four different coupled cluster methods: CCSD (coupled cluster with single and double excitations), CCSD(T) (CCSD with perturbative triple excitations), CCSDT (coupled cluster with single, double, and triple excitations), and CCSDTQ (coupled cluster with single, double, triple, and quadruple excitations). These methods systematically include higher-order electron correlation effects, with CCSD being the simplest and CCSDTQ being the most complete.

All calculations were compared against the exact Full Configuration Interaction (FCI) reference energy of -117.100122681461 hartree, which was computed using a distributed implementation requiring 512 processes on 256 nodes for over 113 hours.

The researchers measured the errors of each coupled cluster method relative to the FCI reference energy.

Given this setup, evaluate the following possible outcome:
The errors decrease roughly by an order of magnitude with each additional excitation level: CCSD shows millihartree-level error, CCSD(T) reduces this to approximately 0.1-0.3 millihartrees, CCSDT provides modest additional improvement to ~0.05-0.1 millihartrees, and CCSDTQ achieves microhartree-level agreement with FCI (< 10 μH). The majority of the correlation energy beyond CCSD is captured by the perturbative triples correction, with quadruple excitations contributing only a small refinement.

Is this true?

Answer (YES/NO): NO